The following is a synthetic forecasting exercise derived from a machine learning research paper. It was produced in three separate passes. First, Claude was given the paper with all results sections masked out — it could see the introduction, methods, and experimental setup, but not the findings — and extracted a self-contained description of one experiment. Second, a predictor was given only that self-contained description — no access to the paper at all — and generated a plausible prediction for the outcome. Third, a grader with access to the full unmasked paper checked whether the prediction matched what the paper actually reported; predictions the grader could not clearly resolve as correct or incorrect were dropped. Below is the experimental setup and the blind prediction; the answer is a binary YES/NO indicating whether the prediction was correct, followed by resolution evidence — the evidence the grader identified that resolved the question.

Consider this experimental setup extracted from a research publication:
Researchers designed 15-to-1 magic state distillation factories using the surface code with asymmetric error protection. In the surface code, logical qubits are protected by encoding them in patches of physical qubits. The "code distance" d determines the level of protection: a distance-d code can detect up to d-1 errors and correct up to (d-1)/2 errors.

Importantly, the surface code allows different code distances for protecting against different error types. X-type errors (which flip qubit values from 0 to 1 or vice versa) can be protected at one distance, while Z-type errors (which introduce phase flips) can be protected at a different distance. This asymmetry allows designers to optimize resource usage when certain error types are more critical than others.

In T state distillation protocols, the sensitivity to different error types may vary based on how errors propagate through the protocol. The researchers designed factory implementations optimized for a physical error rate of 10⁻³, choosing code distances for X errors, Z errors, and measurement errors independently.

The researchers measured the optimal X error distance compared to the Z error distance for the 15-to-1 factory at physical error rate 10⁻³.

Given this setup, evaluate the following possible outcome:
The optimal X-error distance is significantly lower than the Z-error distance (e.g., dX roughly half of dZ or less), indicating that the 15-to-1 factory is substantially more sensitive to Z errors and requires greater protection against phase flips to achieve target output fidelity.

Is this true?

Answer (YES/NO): NO